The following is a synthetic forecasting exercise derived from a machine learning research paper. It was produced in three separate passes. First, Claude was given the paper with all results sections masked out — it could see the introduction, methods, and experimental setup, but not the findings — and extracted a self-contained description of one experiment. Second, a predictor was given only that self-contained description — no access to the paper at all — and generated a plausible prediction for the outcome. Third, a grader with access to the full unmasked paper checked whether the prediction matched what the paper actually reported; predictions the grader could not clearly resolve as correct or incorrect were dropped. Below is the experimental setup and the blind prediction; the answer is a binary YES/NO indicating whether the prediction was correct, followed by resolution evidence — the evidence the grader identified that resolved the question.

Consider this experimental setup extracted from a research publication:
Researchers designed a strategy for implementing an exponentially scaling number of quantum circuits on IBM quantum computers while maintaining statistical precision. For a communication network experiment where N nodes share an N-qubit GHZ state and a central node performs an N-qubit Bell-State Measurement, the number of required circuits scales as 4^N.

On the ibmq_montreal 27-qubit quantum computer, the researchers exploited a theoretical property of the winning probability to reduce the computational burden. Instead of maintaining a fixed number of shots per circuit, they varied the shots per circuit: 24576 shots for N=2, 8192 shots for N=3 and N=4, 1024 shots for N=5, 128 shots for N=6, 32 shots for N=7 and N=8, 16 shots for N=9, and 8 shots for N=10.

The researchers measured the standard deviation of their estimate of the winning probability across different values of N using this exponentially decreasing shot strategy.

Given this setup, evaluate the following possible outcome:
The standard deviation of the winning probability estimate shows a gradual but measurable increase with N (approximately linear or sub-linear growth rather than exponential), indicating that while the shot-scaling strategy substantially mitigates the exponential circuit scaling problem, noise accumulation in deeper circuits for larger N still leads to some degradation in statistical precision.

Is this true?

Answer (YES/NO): NO